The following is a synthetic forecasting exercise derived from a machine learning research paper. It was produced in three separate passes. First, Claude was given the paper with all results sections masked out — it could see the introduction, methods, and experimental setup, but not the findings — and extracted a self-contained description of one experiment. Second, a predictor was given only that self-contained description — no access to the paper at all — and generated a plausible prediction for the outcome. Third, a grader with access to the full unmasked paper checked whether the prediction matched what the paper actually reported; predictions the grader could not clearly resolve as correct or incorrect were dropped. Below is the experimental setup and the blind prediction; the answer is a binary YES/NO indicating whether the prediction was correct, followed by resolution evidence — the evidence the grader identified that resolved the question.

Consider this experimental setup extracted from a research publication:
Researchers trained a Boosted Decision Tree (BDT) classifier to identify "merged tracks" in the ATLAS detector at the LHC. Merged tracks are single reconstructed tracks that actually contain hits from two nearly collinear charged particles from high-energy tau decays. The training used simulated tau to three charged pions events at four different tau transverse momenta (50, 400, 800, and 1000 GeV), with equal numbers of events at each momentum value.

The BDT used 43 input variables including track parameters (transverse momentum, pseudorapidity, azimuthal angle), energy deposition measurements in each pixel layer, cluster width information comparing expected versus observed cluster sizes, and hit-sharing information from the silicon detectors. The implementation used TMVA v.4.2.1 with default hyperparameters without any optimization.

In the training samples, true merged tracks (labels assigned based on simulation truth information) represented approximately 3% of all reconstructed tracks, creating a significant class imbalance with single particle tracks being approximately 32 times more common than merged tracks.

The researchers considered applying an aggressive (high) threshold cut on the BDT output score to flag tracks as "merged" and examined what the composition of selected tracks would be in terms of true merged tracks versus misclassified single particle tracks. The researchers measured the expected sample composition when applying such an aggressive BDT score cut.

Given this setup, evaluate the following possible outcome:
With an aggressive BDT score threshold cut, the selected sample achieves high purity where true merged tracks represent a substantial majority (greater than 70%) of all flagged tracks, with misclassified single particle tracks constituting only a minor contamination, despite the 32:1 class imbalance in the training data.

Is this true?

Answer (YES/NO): NO